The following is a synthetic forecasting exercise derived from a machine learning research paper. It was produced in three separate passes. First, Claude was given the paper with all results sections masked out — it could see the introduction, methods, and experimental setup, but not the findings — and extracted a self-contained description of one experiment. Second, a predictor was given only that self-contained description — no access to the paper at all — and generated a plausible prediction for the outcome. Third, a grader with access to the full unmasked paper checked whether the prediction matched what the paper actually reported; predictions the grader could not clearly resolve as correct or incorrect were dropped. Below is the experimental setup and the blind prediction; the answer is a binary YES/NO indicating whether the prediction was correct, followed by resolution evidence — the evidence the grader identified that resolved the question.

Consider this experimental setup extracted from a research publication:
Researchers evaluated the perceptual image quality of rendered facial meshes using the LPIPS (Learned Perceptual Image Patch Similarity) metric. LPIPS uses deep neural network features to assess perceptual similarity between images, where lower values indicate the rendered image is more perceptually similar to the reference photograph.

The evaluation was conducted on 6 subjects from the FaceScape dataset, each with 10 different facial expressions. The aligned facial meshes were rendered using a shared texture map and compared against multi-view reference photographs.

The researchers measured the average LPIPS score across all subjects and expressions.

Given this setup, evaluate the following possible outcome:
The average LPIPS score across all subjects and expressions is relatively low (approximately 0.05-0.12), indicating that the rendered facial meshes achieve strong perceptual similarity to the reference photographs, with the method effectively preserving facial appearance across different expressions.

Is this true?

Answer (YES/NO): YES